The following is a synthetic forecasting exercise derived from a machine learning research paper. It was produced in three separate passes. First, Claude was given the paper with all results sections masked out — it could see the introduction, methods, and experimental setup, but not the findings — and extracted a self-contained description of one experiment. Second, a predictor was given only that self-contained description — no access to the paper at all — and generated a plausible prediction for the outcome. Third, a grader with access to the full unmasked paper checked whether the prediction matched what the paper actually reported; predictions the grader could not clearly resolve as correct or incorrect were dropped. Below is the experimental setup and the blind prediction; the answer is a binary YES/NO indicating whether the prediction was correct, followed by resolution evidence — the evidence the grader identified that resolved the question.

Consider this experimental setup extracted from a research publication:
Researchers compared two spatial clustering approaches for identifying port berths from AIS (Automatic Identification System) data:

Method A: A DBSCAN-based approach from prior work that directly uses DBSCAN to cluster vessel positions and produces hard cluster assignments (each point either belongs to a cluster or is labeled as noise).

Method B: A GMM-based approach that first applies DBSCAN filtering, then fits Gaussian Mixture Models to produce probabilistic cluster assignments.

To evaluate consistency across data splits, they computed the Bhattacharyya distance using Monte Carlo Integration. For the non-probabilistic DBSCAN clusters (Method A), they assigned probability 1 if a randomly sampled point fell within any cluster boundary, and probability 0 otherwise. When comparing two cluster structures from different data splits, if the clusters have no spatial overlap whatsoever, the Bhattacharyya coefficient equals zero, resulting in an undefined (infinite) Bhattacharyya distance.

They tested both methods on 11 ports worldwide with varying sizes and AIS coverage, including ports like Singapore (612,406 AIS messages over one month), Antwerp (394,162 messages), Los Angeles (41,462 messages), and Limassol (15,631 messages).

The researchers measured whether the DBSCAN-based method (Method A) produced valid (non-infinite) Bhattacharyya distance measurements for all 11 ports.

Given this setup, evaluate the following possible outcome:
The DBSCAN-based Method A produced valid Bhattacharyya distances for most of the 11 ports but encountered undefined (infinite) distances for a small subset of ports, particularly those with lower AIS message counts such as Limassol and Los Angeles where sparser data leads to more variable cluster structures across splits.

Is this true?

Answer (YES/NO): NO